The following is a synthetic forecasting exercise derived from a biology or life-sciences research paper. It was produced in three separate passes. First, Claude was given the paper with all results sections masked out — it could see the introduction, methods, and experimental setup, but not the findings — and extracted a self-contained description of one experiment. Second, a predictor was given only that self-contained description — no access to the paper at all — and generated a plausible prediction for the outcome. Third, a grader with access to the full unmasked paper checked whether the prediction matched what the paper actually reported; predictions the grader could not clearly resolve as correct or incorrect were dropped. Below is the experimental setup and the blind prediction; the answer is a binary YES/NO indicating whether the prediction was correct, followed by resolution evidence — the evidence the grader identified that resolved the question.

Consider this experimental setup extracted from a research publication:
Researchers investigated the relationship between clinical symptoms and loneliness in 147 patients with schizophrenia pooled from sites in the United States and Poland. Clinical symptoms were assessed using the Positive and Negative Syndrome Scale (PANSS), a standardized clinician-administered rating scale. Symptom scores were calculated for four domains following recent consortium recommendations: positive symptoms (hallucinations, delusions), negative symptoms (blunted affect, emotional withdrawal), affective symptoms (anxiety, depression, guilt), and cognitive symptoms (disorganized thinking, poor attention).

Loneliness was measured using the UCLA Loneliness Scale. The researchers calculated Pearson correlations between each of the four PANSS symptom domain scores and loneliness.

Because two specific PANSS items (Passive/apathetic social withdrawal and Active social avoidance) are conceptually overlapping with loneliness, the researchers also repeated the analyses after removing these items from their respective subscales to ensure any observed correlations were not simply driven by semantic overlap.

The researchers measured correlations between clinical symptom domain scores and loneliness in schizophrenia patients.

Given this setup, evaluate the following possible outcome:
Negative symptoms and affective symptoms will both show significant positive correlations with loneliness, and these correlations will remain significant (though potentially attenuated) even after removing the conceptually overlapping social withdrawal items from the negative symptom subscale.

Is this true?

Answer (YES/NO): YES